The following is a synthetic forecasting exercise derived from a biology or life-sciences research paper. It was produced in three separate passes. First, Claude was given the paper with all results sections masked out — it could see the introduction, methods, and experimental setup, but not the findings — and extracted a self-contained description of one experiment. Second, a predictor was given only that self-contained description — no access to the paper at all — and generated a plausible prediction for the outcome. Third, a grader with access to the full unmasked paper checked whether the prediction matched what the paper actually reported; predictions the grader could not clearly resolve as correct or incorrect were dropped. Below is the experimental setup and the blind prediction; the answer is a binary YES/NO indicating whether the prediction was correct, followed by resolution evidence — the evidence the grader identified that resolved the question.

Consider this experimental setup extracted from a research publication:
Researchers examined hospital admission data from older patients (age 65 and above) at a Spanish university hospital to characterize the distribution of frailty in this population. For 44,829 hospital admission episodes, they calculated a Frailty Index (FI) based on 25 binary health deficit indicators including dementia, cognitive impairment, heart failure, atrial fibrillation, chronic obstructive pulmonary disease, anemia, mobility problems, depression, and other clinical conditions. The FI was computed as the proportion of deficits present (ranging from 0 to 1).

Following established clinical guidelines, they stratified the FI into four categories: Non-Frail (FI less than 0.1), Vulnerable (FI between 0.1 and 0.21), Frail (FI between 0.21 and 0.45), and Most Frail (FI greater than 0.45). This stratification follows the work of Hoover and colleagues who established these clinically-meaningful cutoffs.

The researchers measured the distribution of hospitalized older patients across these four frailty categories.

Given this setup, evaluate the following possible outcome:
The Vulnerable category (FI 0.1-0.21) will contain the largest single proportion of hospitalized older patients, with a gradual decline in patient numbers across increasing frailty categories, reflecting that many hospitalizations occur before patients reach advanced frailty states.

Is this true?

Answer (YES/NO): NO